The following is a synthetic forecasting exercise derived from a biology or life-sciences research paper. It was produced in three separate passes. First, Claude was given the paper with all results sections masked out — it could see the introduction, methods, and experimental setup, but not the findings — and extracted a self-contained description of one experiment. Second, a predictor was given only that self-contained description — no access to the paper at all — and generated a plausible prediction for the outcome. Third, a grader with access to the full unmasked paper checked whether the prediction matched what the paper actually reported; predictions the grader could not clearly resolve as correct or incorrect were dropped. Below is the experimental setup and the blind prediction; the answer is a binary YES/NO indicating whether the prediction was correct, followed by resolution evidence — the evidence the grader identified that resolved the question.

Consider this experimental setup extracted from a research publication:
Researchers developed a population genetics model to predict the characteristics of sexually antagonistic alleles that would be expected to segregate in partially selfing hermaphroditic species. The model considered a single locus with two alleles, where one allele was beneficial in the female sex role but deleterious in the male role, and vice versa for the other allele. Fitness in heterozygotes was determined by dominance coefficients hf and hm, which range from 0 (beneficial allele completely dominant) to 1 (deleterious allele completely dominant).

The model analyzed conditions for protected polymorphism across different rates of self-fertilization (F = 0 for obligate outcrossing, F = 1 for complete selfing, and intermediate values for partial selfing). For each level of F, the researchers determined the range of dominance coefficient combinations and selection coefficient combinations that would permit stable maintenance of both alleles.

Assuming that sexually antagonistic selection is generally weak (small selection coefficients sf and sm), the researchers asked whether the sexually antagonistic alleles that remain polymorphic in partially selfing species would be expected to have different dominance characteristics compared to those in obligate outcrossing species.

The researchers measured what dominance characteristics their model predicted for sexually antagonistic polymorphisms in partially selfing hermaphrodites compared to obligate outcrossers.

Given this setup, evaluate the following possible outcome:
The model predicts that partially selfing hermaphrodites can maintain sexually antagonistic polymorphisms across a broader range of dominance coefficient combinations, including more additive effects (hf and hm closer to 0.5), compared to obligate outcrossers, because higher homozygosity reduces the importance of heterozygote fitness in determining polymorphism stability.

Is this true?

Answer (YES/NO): NO